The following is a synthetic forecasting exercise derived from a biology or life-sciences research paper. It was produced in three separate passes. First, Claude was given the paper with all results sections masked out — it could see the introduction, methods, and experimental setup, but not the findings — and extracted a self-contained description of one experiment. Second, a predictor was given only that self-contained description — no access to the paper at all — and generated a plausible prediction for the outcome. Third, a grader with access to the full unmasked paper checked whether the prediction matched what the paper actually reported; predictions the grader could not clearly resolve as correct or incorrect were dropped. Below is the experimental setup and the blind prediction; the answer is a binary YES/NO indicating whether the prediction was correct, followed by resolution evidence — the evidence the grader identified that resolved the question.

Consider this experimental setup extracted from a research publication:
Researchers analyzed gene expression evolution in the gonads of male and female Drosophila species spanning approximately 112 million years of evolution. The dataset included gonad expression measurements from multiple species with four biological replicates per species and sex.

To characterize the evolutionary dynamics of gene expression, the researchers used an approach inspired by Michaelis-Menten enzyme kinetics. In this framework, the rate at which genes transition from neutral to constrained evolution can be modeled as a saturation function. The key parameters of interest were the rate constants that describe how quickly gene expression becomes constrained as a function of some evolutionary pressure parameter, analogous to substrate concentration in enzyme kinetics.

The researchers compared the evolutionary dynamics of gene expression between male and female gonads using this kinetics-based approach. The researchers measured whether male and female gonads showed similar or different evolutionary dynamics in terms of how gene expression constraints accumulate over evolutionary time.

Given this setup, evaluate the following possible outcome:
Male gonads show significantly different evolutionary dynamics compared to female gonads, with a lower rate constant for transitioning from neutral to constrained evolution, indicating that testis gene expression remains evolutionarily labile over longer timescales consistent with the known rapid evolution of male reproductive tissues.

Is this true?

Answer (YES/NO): NO